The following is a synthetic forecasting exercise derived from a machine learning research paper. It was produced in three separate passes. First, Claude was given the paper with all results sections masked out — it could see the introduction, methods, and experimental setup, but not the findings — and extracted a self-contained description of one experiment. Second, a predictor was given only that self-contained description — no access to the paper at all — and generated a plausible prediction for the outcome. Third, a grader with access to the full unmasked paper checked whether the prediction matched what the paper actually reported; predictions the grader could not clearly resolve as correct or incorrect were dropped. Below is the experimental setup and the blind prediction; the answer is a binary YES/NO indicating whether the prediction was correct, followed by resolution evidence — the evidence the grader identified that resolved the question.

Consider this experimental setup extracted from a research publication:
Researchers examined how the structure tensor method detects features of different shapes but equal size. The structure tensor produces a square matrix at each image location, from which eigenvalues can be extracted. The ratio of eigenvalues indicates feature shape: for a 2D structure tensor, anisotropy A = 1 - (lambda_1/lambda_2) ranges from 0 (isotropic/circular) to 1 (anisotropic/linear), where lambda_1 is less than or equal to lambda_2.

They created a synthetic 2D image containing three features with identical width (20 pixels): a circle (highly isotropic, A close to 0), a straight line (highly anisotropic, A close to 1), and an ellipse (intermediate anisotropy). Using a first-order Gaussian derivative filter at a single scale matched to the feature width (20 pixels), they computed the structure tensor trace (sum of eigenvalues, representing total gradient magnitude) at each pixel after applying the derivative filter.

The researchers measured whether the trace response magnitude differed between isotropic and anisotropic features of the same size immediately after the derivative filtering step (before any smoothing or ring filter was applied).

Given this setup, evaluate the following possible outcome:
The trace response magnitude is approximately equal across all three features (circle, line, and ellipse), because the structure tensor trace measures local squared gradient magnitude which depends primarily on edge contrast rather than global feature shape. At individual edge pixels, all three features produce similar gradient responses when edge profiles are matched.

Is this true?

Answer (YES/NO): NO